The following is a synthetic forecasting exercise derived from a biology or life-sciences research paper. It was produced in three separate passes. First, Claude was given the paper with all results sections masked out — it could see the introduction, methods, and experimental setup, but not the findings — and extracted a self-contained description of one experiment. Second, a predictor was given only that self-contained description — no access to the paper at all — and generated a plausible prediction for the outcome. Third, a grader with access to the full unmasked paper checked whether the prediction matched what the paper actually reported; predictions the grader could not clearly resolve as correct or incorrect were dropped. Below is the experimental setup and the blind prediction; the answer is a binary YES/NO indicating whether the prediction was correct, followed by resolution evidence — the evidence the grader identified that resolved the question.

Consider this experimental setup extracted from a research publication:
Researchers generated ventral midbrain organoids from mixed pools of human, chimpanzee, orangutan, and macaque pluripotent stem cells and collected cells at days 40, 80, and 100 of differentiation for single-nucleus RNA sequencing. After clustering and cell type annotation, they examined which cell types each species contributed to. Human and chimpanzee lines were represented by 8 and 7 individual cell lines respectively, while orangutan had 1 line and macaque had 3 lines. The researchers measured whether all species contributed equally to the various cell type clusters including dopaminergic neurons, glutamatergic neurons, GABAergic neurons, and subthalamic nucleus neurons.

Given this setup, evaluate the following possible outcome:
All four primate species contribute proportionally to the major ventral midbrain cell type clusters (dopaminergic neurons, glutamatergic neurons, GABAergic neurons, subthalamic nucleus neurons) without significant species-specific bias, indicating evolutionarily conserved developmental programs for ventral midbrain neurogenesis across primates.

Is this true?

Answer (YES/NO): NO